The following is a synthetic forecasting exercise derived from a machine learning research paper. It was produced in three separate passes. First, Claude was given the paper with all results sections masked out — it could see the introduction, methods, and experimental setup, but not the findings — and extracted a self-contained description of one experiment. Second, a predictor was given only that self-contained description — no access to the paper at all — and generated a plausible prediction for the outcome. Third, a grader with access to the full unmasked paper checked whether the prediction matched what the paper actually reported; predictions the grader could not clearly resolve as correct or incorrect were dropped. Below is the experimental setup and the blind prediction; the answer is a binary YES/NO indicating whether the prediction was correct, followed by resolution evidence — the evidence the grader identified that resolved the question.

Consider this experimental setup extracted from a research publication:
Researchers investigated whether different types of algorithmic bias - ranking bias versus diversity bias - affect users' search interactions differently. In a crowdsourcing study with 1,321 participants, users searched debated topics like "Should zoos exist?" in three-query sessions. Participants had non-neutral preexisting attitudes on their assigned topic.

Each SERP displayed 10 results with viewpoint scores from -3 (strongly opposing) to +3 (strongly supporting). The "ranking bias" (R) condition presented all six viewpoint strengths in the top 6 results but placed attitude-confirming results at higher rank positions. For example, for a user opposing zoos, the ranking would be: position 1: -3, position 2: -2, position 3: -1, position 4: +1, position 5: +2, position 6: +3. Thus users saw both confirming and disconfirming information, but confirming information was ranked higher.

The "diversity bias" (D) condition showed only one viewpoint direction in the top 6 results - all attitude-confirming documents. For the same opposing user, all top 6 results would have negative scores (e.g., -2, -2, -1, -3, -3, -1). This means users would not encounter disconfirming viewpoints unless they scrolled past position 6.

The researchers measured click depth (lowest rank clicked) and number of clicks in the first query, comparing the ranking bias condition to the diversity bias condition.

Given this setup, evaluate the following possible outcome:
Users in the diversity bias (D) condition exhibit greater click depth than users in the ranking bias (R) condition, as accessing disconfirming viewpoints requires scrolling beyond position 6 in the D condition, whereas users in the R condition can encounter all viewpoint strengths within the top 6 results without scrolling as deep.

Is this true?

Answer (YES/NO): NO